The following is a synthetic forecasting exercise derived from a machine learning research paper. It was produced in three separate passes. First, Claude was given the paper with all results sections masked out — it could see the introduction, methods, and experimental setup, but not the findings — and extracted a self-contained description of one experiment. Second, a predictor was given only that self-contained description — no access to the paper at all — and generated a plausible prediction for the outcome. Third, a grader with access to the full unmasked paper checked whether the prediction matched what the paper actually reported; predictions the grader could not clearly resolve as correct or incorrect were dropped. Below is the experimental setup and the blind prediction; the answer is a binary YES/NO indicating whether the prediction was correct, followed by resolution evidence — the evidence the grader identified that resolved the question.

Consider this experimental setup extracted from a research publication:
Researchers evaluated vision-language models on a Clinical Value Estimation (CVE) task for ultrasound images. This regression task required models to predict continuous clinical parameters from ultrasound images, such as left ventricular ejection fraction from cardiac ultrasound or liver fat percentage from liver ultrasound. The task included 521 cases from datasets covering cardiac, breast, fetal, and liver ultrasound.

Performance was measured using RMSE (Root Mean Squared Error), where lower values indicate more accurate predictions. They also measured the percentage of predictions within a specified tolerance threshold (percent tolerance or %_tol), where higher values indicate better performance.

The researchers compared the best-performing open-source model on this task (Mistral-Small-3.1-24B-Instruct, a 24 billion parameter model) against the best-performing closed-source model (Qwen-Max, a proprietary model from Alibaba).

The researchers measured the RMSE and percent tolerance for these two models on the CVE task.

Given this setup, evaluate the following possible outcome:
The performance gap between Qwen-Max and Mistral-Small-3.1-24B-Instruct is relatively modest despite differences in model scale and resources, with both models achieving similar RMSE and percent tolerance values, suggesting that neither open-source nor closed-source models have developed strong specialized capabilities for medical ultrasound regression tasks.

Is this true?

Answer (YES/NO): NO